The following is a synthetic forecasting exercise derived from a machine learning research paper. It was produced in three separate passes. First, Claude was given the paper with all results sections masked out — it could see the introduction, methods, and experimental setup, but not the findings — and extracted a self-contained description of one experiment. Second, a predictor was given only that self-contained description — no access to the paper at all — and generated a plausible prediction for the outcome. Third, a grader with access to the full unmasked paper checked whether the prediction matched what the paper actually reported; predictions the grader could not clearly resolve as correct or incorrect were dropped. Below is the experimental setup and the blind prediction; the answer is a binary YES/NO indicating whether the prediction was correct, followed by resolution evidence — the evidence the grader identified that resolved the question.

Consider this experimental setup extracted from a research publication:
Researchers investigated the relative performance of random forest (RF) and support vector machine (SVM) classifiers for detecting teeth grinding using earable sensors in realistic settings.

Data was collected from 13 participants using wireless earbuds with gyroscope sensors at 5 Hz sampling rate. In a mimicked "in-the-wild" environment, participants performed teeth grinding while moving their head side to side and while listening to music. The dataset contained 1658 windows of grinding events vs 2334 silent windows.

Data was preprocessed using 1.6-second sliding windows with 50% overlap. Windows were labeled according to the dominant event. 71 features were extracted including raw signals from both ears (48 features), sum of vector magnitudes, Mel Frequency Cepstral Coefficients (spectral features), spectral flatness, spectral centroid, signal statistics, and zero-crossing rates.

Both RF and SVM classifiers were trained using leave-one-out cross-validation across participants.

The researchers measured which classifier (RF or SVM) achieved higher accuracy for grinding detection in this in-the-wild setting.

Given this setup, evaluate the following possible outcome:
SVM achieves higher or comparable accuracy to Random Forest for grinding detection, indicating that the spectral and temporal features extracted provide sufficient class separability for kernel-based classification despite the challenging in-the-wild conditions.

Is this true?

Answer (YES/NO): YES